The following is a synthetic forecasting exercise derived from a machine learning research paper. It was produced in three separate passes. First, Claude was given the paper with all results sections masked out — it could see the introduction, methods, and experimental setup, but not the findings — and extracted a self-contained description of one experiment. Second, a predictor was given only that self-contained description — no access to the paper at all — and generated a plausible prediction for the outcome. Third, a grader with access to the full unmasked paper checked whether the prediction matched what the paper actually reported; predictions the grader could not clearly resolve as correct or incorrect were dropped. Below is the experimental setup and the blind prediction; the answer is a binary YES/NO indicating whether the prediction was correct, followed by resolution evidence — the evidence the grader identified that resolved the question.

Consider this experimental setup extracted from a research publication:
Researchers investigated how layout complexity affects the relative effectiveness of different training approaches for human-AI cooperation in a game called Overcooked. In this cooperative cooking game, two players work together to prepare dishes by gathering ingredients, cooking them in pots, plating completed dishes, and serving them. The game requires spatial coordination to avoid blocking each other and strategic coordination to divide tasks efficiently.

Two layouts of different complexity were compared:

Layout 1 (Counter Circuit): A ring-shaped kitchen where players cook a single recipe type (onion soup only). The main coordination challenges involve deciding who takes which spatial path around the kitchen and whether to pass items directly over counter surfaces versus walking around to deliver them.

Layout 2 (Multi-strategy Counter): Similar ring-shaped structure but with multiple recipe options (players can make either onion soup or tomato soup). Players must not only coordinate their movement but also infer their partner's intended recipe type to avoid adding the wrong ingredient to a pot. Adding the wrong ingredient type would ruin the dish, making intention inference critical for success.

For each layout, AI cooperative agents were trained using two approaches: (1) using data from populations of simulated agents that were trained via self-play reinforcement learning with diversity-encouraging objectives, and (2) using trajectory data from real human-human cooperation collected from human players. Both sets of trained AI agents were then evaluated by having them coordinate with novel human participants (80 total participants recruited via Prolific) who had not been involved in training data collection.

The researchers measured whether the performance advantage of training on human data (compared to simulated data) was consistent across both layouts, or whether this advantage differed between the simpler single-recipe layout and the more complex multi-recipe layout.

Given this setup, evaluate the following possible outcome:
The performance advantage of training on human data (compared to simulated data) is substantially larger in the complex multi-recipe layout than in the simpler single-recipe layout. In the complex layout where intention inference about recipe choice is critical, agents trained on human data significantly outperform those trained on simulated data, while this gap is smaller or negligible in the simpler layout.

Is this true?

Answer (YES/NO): YES